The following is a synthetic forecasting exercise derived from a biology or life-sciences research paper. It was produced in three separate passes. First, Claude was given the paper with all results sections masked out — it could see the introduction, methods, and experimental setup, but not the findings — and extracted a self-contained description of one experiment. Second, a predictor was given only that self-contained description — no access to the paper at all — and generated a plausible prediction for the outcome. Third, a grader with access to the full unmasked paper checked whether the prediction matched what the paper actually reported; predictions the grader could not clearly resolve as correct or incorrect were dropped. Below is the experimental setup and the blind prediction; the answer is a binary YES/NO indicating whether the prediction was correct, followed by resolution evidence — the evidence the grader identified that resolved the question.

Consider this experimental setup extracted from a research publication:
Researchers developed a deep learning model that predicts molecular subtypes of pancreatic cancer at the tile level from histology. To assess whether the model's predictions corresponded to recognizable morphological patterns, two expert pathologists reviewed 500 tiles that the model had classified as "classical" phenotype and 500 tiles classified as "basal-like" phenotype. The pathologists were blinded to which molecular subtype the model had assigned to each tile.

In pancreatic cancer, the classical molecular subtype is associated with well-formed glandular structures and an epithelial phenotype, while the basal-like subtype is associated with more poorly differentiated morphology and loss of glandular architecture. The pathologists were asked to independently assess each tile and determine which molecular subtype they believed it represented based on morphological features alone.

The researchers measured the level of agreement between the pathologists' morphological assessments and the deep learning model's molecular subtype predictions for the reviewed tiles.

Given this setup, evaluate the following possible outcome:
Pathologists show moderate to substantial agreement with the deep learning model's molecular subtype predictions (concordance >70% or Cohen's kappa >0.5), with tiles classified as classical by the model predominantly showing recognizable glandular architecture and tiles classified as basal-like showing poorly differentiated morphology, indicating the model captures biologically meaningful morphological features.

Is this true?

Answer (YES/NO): NO